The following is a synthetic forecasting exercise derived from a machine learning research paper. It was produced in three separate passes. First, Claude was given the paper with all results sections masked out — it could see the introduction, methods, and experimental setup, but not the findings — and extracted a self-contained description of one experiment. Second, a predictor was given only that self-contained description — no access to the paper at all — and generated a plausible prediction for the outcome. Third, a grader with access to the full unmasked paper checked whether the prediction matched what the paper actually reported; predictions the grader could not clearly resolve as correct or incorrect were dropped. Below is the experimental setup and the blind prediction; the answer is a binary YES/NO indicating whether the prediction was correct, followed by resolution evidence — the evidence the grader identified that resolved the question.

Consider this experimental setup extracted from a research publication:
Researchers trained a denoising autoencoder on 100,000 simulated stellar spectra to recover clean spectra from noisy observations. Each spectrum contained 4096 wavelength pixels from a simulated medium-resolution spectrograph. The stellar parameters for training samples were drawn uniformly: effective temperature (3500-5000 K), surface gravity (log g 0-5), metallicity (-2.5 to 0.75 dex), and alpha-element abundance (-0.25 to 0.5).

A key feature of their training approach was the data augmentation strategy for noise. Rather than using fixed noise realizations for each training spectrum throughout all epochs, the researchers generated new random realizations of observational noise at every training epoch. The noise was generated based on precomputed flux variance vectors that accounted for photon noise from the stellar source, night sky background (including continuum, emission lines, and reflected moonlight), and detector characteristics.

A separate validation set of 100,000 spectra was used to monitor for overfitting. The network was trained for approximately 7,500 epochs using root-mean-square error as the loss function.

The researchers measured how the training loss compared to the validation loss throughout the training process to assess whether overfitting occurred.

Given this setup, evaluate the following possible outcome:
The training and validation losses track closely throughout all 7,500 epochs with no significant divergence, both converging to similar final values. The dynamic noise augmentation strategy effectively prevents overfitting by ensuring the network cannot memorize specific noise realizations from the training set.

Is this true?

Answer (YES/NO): YES